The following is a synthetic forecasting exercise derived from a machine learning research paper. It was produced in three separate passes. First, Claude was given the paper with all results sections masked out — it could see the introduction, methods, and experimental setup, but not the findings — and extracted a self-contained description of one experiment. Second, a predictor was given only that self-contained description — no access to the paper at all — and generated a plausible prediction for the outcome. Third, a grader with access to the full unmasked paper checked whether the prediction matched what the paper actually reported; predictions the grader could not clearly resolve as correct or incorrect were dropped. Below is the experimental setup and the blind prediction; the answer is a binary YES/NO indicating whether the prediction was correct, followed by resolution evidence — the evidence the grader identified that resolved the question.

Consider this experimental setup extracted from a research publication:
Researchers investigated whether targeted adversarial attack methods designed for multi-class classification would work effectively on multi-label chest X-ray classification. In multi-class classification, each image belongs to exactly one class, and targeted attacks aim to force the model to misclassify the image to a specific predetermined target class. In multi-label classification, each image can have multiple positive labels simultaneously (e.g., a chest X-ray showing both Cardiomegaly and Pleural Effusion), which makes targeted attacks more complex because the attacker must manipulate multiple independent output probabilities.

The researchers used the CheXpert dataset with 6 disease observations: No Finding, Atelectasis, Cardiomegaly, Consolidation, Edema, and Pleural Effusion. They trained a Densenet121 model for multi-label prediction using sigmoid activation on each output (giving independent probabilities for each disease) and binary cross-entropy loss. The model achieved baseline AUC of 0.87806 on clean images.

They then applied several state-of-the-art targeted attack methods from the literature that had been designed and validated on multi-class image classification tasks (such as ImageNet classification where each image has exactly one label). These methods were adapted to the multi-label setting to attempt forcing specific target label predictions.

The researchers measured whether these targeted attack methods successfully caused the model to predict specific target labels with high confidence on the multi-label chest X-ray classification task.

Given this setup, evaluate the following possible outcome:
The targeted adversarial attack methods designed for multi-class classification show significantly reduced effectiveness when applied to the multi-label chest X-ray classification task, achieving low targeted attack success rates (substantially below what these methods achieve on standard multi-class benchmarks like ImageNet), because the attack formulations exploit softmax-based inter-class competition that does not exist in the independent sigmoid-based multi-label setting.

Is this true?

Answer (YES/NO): NO